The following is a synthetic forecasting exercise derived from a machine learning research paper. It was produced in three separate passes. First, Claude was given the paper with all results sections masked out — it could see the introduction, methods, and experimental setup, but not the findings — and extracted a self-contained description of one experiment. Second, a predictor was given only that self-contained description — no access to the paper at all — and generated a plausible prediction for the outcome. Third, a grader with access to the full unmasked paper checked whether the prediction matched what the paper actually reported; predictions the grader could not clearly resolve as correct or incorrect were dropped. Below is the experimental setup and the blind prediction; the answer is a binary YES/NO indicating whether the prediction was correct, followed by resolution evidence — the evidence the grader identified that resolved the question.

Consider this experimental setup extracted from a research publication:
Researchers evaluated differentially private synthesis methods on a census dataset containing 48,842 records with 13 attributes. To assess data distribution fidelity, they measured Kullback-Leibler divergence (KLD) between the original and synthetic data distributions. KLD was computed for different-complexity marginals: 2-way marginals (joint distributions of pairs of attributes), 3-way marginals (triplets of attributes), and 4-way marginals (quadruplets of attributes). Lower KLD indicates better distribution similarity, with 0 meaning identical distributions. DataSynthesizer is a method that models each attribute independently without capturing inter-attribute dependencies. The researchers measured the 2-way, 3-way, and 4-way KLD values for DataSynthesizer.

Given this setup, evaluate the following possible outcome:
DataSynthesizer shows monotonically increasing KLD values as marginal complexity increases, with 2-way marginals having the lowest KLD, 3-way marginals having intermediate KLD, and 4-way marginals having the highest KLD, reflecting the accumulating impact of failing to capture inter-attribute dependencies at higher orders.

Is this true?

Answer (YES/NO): YES